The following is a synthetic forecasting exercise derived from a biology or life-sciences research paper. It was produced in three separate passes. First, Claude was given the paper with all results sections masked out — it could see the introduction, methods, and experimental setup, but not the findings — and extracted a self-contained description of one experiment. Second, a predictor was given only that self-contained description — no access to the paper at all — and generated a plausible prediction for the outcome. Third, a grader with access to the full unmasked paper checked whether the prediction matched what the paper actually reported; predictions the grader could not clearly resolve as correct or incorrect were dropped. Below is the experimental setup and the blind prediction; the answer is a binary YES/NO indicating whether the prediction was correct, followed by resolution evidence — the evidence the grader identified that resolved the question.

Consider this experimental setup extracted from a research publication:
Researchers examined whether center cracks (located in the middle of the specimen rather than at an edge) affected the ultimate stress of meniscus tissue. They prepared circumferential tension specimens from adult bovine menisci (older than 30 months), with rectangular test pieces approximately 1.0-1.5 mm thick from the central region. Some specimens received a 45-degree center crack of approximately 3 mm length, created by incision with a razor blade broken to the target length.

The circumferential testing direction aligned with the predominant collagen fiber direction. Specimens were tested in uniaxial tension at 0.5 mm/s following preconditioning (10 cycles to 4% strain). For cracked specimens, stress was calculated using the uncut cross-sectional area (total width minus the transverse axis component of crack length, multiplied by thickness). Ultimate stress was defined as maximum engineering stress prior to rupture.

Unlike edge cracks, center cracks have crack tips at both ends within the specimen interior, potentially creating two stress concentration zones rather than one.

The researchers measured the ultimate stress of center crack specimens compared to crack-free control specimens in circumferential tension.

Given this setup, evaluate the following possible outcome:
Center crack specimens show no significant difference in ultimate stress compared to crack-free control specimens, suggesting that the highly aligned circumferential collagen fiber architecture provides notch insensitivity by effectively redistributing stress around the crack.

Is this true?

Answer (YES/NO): NO